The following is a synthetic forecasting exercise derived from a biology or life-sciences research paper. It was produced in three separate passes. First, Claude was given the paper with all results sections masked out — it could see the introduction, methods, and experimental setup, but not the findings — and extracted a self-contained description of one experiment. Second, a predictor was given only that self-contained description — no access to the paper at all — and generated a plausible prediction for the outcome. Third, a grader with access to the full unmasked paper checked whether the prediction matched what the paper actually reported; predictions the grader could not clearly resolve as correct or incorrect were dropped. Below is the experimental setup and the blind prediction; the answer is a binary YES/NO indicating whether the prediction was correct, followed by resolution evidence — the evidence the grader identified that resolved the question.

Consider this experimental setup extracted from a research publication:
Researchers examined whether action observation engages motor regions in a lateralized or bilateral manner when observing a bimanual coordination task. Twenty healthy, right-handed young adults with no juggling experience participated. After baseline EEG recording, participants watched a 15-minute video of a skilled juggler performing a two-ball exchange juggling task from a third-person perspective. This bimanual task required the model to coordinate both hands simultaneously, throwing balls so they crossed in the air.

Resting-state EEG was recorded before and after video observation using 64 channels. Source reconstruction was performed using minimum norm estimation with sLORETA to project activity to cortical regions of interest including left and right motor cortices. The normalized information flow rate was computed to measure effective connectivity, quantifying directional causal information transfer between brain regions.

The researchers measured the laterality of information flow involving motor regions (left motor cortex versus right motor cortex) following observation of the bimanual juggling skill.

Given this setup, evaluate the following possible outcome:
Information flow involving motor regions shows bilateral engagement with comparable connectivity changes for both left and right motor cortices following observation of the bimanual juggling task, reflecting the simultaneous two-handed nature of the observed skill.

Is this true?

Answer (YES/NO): NO